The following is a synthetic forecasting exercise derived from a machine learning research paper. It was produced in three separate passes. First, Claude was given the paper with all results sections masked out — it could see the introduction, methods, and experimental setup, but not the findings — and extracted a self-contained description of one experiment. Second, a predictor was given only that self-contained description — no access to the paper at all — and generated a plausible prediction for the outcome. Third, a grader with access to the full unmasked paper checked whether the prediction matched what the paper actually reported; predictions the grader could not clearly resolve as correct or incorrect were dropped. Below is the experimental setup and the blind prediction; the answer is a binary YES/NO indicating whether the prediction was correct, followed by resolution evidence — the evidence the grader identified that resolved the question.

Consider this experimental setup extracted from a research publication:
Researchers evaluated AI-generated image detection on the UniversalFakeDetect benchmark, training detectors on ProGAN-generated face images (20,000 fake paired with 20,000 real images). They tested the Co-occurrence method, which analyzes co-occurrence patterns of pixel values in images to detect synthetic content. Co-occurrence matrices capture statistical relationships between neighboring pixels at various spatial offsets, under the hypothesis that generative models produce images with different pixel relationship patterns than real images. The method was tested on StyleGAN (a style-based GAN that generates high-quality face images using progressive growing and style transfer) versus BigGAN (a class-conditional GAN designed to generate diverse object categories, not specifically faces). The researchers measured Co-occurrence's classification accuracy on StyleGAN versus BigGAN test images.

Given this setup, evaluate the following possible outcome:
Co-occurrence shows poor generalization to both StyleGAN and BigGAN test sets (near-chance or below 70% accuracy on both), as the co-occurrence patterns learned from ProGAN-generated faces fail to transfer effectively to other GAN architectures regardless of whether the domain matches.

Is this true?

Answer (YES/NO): NO